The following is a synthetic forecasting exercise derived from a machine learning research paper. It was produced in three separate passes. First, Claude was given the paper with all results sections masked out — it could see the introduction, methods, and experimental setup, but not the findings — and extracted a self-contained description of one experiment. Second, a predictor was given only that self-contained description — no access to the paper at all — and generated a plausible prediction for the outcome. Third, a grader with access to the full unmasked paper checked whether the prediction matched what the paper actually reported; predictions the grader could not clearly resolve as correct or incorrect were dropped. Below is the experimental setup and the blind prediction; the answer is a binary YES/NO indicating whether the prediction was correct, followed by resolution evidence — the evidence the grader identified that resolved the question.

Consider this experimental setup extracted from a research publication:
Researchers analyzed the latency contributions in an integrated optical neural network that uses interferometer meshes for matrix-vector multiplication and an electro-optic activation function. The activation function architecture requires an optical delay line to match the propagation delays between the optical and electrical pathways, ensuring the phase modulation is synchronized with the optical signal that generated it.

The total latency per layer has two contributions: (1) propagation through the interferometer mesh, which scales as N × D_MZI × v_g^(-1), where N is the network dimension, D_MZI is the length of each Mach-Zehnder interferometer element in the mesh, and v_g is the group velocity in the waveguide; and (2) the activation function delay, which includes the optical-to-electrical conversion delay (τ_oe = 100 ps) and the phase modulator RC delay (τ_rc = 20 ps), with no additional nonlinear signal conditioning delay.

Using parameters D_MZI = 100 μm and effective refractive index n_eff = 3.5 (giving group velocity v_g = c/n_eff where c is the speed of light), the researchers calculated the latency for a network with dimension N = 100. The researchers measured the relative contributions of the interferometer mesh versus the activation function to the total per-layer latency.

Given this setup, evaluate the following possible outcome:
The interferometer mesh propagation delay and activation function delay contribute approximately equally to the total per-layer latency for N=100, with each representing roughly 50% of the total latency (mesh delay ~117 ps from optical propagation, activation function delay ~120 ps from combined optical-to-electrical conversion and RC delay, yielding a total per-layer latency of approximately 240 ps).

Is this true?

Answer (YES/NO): YES